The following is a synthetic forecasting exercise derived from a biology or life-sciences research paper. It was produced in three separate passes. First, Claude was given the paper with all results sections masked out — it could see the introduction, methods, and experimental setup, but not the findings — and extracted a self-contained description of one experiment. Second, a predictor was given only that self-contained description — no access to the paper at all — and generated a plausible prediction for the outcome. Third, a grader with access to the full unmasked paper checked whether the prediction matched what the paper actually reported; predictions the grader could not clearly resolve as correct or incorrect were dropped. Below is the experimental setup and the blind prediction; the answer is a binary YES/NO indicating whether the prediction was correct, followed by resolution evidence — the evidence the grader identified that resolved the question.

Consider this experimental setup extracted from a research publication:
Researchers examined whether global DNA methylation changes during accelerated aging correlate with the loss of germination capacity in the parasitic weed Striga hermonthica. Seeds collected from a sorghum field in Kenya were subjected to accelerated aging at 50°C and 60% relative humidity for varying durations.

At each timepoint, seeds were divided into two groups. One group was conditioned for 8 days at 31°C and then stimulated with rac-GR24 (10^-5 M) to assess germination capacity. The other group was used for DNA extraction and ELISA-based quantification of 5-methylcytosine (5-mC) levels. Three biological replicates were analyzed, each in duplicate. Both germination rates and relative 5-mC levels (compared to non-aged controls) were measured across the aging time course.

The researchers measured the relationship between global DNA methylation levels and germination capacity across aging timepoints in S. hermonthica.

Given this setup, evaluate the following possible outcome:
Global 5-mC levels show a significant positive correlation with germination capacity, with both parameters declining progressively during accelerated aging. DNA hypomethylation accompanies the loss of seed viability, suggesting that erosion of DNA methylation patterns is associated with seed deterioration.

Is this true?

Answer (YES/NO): YES